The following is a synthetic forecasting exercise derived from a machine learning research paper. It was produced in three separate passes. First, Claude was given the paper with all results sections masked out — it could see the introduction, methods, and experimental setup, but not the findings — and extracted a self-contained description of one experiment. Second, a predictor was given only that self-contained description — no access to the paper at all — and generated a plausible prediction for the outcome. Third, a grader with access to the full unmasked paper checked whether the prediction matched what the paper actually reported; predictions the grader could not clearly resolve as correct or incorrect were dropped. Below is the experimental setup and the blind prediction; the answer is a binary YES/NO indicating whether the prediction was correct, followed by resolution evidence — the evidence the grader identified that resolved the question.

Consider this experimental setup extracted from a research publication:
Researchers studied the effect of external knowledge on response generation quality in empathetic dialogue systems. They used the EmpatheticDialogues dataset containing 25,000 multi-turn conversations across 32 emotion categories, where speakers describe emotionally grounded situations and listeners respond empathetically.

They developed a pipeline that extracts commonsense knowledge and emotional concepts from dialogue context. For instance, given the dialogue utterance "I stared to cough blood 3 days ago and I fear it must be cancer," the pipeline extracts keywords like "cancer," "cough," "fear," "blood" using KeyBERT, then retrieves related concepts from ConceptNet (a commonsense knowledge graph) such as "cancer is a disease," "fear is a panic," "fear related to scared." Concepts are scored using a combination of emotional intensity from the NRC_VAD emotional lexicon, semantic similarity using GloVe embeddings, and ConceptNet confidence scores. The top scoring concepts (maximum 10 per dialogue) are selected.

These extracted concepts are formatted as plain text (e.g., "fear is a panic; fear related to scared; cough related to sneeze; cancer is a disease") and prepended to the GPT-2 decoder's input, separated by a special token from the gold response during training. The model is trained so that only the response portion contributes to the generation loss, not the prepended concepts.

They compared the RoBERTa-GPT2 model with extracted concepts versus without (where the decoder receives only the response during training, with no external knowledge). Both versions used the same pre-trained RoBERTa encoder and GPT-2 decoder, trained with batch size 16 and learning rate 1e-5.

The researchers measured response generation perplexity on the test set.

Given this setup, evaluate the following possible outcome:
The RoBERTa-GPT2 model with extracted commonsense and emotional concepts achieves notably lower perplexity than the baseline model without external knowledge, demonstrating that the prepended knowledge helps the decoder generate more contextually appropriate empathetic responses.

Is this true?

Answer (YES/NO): YES